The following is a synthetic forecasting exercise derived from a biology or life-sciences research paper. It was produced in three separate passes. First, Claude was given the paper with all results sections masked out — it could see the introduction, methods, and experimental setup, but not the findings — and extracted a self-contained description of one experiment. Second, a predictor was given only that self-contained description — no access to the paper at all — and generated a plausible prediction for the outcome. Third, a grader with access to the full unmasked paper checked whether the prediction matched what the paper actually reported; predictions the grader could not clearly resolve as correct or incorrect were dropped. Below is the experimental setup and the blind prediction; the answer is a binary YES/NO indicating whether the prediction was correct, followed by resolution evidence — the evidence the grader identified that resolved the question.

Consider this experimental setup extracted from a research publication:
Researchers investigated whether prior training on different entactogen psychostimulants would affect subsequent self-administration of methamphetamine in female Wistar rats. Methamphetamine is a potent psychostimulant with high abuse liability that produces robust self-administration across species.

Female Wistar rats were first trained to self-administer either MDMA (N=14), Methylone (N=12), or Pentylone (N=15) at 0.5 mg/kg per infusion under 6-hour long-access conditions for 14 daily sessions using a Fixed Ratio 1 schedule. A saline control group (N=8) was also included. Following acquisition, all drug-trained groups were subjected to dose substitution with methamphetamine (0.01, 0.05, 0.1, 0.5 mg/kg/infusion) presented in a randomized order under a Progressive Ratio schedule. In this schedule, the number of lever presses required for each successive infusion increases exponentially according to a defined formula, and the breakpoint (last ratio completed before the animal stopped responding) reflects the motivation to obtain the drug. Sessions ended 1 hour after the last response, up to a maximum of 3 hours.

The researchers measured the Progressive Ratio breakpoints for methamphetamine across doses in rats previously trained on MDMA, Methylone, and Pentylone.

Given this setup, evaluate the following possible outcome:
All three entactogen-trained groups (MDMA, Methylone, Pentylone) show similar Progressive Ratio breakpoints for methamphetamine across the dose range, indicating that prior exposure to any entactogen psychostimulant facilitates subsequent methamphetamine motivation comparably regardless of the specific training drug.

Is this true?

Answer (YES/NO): NO